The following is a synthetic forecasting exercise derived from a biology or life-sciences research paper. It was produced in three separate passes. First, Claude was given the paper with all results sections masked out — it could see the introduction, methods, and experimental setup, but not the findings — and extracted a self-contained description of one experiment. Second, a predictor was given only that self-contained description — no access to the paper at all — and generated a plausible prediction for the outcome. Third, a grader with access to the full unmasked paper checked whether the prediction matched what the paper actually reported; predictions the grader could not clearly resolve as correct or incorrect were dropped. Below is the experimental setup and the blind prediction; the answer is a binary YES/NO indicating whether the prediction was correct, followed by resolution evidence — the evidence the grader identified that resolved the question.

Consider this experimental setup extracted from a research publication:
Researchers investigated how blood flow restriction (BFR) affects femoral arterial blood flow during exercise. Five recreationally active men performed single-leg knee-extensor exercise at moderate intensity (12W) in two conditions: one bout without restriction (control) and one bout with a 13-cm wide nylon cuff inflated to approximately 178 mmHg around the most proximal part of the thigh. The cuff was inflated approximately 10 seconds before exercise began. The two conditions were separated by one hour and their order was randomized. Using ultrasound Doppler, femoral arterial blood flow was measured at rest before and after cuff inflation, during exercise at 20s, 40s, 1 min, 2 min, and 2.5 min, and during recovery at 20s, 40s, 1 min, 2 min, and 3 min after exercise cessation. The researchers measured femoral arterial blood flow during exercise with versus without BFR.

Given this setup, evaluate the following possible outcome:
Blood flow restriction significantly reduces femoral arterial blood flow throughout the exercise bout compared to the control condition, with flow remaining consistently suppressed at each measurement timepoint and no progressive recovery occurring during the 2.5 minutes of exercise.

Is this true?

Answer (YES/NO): NO